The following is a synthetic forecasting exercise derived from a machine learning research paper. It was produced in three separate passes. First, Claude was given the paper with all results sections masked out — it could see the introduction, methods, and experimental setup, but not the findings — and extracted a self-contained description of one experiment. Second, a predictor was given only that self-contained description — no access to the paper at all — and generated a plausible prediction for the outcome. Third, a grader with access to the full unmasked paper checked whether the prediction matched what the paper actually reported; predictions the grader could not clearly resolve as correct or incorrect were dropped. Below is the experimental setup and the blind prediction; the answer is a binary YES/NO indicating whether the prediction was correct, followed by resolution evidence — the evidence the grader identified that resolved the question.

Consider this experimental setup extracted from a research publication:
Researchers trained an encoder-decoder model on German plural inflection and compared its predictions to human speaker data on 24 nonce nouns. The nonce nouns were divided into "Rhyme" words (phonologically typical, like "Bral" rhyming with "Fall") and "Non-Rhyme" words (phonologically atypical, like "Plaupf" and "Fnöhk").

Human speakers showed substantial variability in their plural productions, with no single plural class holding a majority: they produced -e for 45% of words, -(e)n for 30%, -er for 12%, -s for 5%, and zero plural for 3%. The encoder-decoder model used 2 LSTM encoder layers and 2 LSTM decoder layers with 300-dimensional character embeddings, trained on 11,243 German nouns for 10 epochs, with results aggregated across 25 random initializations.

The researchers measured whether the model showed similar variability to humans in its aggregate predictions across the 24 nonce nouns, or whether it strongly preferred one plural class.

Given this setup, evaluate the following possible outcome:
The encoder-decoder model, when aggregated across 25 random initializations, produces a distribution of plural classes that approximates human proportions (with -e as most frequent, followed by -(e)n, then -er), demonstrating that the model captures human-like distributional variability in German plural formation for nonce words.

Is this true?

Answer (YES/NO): NO